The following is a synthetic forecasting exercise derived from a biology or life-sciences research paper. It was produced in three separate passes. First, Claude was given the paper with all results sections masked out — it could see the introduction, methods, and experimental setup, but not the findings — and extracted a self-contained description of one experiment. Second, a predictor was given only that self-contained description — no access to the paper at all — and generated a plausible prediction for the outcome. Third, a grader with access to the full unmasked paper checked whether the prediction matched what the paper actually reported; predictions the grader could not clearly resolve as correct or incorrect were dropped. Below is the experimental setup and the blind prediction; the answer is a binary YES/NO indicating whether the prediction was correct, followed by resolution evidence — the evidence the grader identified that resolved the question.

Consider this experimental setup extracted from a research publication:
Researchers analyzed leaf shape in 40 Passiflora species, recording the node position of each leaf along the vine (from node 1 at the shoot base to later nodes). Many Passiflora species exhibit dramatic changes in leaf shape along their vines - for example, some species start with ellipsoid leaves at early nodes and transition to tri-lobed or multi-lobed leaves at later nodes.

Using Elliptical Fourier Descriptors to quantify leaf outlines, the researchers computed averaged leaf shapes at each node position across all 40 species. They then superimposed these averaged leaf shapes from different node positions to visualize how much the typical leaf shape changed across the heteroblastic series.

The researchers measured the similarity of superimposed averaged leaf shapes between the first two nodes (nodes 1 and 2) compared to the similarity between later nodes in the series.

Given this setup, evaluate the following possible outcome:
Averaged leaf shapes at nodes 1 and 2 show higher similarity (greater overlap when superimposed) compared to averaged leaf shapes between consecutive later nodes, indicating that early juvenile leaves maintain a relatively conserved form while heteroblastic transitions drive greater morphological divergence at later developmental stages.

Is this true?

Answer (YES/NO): NO